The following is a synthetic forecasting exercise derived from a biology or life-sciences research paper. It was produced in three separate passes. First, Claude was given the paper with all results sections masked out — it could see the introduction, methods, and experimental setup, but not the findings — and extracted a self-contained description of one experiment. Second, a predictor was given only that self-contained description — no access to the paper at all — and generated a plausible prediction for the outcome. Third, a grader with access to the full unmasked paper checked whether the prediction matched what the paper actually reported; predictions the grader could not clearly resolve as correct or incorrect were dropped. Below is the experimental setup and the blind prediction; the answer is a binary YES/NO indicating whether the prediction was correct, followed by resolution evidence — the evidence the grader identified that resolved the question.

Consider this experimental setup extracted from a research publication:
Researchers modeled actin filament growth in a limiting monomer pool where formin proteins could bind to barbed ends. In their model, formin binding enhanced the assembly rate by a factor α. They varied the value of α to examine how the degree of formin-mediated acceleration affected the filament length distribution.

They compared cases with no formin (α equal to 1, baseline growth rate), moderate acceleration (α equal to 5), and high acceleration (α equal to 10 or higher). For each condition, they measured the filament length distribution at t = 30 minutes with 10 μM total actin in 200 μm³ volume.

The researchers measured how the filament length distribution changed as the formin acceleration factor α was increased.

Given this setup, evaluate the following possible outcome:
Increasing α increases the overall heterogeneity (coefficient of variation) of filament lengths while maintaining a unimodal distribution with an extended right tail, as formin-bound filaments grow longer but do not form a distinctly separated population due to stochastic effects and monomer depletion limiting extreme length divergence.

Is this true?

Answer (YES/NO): NO